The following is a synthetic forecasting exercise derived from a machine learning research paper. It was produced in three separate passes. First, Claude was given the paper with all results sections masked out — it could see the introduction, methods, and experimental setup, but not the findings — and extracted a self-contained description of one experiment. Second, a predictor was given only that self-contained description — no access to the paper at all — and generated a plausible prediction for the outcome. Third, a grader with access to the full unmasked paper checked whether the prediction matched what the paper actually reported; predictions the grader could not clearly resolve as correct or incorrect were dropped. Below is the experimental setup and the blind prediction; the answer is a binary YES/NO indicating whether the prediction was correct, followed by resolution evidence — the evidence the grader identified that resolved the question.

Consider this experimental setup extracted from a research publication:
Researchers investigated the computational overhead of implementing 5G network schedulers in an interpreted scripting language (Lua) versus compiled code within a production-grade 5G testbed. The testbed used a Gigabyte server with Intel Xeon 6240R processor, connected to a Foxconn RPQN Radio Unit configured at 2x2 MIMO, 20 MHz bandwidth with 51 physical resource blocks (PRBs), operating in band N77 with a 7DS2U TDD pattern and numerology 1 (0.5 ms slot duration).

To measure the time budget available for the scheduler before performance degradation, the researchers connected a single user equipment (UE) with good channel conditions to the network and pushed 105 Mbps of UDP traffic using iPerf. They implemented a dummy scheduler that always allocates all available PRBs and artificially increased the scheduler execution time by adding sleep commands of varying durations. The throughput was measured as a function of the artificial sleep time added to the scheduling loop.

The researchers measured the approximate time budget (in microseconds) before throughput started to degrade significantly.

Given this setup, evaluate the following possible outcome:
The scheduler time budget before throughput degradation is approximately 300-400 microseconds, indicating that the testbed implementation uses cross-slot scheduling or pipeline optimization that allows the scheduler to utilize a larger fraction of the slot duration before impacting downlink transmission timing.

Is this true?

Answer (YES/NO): YES